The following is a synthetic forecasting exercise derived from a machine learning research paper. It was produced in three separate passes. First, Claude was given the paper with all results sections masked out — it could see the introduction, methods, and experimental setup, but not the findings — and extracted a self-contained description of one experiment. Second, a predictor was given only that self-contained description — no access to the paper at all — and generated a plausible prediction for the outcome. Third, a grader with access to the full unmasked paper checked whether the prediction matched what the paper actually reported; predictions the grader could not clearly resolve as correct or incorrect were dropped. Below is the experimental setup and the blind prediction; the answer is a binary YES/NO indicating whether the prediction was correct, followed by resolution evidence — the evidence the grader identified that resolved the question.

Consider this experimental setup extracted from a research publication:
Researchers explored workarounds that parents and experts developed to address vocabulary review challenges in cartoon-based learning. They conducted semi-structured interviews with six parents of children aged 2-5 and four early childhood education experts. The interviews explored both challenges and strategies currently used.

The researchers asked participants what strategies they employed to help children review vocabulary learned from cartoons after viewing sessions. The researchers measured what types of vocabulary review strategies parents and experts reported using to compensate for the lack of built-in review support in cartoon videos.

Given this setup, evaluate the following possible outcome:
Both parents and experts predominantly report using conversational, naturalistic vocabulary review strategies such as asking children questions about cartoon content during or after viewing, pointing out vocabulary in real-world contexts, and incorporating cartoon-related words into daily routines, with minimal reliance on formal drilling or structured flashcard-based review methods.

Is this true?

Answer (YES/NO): NO